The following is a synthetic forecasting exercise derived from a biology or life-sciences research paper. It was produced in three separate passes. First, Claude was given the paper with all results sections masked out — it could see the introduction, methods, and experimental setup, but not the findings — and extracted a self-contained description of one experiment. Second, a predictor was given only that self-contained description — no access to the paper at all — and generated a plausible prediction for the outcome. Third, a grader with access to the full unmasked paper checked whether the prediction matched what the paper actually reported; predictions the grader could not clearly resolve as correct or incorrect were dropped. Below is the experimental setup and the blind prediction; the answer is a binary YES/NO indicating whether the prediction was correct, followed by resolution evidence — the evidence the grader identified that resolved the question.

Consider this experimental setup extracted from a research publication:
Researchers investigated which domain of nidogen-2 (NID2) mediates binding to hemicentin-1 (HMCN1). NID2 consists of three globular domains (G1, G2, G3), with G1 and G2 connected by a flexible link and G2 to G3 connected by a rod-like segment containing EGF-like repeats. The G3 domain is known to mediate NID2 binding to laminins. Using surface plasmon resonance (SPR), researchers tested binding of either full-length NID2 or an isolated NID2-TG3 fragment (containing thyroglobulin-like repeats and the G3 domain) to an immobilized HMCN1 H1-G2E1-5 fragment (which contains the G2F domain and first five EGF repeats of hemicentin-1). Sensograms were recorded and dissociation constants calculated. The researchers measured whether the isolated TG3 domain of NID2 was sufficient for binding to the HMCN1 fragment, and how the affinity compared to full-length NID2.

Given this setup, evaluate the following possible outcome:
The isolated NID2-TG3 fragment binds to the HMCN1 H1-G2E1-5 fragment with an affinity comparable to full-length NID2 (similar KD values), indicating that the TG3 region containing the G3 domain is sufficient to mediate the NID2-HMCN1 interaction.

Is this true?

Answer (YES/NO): YES